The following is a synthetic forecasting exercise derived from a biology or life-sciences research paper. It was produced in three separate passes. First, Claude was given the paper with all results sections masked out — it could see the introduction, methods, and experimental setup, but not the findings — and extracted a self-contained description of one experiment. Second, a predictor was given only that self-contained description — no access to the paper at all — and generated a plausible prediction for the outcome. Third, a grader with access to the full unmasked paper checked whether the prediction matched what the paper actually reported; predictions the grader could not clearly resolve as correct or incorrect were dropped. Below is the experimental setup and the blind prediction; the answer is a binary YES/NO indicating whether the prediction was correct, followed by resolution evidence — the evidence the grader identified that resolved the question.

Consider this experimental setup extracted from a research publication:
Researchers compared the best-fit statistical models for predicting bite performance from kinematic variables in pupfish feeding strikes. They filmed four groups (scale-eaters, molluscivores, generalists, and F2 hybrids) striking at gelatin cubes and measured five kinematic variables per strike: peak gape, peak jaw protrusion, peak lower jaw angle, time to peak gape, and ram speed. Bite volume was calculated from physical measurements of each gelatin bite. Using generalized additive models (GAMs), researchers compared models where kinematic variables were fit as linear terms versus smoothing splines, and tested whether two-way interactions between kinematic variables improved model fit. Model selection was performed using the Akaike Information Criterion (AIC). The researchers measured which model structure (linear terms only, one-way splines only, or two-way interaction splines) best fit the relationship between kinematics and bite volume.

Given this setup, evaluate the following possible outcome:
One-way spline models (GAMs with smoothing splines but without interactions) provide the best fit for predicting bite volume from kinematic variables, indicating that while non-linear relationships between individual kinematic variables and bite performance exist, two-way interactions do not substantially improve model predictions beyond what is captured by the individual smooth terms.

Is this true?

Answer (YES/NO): NO